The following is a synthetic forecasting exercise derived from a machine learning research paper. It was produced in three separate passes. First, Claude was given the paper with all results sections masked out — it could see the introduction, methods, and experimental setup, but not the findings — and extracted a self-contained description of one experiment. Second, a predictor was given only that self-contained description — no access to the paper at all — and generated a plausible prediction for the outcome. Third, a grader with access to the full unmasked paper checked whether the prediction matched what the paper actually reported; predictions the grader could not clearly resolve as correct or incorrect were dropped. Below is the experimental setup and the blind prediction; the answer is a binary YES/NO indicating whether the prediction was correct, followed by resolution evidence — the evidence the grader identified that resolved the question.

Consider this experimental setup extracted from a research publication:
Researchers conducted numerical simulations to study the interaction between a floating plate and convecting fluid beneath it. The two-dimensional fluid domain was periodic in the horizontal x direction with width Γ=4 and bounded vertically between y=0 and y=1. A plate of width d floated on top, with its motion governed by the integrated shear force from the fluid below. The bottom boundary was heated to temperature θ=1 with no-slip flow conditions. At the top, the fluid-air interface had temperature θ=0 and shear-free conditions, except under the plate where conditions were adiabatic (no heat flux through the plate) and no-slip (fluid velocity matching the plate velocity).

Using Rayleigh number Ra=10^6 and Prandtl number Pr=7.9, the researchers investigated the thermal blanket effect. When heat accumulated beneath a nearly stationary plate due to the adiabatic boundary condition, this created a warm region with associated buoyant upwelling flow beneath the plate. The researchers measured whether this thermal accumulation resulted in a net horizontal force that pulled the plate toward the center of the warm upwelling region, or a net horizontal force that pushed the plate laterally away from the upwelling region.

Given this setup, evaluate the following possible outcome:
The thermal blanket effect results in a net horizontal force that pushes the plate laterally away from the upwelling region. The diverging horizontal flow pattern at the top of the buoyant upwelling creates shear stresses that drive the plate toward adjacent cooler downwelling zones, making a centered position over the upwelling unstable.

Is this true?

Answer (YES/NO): YES